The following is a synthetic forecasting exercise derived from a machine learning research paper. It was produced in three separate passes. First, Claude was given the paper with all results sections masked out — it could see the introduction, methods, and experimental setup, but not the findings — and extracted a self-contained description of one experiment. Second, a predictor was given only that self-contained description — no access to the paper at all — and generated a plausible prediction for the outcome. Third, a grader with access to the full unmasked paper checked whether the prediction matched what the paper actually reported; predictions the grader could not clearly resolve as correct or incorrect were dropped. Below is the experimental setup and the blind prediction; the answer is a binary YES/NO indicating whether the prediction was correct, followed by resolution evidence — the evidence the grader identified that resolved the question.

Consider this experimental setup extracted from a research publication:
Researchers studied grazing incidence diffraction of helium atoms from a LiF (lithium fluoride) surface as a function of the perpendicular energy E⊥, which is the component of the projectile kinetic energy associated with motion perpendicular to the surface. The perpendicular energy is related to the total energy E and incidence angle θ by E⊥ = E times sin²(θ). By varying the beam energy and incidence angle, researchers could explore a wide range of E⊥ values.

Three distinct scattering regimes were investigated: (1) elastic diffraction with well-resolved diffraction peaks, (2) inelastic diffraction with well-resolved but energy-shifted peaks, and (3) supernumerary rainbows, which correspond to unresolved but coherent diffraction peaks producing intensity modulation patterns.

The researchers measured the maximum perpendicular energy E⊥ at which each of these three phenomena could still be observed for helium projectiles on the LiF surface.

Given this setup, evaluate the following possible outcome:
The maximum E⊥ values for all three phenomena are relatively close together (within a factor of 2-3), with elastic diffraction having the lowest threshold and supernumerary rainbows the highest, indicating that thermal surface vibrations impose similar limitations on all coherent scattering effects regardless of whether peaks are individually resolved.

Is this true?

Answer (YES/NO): NO